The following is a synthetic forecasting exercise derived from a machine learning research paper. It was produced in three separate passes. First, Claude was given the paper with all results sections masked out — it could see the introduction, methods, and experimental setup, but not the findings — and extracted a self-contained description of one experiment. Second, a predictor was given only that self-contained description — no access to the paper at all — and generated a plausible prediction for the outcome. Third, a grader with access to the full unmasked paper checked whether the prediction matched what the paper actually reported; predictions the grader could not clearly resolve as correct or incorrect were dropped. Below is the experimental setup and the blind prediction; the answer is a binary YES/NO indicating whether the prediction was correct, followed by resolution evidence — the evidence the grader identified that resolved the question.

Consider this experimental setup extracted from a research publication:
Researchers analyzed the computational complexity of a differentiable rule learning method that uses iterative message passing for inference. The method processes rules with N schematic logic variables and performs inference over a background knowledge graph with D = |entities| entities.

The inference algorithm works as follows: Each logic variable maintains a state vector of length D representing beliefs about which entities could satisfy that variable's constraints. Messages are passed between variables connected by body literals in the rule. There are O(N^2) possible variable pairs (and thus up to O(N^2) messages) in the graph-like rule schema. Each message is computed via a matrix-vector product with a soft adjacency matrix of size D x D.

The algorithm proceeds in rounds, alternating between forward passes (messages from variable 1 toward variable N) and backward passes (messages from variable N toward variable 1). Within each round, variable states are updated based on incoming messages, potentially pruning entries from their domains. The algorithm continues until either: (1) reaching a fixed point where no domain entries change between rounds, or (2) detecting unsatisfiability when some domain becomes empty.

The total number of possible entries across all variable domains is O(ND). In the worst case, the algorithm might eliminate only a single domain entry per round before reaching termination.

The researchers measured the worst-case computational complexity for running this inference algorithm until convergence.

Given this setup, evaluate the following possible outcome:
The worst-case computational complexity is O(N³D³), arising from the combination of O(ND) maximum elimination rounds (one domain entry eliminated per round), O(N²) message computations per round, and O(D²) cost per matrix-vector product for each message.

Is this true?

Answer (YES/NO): YES